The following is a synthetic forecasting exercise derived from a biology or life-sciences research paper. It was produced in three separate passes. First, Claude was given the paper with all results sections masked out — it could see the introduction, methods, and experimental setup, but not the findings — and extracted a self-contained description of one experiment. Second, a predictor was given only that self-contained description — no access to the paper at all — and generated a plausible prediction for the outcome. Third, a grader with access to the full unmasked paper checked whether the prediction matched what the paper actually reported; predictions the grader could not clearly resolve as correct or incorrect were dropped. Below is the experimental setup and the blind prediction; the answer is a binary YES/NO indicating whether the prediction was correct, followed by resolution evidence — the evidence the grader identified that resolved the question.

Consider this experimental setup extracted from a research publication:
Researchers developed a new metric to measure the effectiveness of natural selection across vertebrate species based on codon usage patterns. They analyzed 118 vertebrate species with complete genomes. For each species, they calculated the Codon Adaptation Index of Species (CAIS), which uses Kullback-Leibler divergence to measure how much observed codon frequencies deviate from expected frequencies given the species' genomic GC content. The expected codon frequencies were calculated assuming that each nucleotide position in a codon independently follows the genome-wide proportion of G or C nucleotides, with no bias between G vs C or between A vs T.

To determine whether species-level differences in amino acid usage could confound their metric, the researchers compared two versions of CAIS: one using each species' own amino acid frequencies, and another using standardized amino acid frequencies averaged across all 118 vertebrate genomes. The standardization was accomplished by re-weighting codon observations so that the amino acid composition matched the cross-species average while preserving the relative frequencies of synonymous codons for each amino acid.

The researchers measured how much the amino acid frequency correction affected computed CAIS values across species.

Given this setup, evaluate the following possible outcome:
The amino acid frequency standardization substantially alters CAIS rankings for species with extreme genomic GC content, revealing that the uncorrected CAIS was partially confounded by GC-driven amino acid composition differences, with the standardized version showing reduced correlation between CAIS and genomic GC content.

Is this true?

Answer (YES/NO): NO